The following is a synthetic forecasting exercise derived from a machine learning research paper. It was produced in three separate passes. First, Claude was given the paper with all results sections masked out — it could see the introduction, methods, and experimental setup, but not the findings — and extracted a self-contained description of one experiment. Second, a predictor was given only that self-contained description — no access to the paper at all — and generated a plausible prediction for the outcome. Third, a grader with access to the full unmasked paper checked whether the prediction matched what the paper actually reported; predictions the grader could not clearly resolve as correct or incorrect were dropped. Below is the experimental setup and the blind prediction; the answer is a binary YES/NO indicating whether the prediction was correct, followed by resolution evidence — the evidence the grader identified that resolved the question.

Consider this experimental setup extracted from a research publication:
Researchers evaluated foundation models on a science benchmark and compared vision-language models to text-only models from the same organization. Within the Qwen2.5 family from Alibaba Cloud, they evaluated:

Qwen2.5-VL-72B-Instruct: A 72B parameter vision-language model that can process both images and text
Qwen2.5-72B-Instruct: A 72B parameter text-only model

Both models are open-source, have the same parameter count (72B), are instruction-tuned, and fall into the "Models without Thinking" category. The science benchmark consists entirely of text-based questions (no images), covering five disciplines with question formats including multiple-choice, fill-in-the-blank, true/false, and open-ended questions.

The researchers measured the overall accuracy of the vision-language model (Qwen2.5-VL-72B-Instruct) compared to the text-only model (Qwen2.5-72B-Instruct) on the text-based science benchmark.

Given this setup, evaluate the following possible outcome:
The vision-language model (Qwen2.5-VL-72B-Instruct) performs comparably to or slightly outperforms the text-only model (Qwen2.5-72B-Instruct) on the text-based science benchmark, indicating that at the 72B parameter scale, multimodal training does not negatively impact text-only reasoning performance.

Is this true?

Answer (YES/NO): YES